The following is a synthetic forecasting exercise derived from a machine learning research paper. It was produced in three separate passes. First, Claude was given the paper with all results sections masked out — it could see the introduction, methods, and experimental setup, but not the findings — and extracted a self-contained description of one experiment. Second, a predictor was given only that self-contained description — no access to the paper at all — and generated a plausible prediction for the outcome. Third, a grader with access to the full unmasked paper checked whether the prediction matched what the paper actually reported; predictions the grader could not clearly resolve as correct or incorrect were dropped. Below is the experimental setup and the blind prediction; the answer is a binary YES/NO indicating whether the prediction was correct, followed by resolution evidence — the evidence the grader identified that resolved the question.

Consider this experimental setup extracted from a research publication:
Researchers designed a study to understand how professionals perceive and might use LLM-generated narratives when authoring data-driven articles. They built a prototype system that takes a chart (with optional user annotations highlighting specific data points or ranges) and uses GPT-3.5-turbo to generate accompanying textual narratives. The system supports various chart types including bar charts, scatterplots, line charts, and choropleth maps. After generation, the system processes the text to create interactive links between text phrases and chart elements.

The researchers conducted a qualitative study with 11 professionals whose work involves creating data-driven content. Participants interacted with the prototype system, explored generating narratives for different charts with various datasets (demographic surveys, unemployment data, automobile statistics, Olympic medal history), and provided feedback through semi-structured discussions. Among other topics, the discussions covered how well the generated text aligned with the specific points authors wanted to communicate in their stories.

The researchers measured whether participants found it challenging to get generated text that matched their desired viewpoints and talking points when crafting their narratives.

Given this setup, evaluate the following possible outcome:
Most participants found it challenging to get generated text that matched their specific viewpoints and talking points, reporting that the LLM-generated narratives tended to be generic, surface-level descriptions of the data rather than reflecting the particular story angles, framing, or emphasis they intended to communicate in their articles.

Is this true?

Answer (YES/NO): NO